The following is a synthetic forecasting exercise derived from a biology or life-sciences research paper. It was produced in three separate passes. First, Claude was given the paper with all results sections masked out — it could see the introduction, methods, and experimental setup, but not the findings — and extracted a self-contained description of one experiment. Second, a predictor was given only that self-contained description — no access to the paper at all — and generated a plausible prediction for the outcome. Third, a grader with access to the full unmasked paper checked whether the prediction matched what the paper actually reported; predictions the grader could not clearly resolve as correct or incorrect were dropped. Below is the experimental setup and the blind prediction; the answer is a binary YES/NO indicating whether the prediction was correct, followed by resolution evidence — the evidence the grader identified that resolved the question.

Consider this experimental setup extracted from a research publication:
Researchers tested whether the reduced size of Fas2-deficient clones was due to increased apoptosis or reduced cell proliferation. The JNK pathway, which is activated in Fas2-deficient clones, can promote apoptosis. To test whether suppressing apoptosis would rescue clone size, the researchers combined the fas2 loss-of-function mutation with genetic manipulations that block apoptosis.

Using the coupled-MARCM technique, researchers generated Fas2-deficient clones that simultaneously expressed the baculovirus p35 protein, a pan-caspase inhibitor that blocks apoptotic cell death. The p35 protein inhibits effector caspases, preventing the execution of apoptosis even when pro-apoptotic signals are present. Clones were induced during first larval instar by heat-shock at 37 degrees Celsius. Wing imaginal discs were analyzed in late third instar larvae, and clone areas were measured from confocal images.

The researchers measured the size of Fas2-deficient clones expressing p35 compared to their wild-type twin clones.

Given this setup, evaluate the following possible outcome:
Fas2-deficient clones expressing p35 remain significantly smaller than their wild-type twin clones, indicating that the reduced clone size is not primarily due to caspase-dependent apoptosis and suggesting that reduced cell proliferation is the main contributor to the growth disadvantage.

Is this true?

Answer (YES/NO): YES